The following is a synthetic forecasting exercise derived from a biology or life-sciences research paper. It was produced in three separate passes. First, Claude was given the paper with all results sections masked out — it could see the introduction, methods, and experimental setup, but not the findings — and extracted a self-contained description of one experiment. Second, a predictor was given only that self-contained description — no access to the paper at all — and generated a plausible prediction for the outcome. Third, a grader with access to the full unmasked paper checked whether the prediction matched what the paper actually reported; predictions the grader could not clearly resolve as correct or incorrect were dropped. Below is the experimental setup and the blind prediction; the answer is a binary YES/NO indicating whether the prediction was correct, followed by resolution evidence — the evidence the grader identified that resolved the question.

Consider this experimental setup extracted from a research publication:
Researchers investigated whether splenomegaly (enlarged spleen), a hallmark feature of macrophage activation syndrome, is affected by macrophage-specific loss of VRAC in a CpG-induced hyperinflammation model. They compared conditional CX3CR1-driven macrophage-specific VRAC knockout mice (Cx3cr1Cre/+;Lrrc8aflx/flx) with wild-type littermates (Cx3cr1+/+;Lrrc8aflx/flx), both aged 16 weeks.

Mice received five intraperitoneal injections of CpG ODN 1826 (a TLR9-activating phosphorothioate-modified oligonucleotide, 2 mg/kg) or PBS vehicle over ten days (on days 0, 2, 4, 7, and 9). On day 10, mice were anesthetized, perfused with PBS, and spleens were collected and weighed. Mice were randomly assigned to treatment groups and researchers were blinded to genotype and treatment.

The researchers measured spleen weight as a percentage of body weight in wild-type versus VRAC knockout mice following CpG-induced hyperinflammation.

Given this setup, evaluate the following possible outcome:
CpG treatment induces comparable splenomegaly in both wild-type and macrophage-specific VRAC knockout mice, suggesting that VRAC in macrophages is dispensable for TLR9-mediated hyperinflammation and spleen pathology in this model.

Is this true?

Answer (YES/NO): YES